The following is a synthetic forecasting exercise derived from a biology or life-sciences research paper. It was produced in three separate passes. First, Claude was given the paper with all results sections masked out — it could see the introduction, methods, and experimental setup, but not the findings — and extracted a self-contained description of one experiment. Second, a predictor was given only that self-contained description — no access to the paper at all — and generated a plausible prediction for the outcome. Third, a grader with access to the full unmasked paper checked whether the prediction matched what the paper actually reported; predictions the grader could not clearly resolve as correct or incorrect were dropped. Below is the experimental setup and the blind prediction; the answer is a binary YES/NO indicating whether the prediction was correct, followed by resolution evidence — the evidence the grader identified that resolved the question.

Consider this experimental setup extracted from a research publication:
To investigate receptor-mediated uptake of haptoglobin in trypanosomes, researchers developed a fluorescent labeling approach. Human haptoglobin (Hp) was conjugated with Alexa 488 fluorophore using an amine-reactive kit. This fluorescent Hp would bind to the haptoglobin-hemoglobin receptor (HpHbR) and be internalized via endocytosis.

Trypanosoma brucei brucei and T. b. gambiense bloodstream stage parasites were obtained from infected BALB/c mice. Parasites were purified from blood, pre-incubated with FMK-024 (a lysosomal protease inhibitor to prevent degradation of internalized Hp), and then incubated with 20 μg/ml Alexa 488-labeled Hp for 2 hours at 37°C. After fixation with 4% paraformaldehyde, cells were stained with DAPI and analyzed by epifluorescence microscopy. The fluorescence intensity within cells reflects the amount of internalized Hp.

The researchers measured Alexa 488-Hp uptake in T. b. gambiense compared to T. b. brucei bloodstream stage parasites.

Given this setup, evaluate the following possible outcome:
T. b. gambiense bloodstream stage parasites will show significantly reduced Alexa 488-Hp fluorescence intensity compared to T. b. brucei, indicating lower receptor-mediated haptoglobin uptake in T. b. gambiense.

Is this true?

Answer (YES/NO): YES